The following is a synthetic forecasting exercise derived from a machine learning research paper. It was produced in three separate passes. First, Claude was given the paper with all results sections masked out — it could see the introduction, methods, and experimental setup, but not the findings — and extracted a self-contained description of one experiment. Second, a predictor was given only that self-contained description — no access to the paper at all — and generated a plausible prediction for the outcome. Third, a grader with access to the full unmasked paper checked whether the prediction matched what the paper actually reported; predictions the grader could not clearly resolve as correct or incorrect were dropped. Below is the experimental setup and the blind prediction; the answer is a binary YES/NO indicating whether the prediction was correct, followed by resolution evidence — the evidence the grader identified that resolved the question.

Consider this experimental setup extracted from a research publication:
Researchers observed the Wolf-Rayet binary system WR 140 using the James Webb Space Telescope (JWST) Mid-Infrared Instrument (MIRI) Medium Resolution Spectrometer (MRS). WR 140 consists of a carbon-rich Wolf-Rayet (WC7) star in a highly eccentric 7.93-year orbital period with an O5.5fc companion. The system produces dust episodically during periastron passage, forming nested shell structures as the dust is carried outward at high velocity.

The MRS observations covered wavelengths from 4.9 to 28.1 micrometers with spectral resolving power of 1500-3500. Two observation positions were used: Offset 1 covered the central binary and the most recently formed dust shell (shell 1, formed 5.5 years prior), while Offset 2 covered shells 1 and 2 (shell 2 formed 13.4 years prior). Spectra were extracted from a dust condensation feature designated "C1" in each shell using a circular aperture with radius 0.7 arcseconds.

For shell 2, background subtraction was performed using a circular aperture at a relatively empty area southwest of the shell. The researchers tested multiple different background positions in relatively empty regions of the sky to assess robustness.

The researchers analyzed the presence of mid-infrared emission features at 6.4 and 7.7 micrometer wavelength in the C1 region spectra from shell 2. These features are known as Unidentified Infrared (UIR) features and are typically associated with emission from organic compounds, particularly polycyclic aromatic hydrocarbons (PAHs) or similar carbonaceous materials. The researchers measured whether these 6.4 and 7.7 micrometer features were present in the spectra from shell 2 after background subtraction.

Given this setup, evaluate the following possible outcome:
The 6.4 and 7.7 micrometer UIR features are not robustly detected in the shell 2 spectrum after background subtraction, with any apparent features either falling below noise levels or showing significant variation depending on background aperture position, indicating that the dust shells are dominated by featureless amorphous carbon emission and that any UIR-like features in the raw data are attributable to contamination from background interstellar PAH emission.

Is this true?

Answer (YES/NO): NO